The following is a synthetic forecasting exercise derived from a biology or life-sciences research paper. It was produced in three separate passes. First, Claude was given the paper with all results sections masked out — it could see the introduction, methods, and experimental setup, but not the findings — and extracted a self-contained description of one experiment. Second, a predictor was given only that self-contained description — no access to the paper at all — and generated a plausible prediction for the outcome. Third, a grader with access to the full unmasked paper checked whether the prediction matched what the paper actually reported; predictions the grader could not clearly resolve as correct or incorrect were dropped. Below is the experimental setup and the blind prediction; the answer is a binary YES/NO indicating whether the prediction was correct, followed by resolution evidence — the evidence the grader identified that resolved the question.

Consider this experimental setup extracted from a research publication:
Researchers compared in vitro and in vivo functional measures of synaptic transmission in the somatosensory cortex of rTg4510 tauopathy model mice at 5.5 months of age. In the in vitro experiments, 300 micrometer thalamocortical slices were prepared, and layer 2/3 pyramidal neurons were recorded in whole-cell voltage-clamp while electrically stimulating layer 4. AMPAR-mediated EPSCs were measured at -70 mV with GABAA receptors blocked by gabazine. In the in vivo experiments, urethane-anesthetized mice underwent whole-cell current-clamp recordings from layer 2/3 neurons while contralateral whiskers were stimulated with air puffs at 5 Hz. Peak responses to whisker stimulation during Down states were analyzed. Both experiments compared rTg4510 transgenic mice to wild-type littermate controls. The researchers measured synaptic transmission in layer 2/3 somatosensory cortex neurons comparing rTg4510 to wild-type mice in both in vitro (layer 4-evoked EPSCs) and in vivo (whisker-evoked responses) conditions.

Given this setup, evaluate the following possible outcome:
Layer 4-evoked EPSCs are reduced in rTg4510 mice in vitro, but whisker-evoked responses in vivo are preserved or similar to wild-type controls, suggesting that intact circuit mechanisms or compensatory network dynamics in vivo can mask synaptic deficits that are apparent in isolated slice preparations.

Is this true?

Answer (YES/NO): NO